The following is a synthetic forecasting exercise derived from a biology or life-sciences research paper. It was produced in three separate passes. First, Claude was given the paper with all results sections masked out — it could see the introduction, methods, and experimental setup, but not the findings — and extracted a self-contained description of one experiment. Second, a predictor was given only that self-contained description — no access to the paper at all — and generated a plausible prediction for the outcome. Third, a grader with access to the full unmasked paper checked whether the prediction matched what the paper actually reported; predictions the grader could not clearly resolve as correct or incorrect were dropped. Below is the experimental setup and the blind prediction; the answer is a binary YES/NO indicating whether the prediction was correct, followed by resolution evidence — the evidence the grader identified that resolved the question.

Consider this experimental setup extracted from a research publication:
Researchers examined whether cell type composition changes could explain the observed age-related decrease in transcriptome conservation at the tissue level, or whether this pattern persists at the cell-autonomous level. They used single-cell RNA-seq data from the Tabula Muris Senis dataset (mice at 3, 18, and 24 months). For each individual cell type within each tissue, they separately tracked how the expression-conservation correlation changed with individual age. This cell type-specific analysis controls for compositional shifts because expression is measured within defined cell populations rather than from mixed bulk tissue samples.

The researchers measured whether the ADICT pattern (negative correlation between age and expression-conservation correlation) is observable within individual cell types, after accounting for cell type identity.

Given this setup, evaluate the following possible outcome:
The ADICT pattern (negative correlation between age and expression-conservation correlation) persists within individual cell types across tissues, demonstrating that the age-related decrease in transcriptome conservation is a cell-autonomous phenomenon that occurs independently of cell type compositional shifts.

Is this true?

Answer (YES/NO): YES